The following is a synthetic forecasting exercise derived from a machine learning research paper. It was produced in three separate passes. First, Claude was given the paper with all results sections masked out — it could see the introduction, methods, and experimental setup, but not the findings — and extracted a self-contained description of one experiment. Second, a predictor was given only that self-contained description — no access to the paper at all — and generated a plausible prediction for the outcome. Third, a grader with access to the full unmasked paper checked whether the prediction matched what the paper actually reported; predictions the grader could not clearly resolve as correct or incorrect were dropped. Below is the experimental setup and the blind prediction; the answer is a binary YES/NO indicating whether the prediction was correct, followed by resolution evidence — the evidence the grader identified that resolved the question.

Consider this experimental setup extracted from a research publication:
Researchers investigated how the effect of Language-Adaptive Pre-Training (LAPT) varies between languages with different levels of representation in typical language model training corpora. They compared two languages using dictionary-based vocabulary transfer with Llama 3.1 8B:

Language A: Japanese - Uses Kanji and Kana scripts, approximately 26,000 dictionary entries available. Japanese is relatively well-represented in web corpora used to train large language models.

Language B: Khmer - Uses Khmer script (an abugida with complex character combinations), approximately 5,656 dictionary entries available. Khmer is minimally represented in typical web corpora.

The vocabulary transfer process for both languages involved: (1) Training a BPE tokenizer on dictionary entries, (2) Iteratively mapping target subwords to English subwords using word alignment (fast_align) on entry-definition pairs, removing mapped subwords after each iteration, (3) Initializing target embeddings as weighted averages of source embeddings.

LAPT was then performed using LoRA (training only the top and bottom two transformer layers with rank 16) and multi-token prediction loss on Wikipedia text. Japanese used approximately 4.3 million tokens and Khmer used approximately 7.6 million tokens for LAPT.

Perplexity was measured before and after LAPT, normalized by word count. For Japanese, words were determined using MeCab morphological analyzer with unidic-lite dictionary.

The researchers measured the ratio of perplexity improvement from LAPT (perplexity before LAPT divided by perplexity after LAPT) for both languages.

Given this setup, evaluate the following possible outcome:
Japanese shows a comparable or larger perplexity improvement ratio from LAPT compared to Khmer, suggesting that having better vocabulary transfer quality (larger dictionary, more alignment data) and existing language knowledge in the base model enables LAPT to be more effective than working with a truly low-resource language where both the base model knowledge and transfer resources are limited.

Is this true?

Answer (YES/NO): NO